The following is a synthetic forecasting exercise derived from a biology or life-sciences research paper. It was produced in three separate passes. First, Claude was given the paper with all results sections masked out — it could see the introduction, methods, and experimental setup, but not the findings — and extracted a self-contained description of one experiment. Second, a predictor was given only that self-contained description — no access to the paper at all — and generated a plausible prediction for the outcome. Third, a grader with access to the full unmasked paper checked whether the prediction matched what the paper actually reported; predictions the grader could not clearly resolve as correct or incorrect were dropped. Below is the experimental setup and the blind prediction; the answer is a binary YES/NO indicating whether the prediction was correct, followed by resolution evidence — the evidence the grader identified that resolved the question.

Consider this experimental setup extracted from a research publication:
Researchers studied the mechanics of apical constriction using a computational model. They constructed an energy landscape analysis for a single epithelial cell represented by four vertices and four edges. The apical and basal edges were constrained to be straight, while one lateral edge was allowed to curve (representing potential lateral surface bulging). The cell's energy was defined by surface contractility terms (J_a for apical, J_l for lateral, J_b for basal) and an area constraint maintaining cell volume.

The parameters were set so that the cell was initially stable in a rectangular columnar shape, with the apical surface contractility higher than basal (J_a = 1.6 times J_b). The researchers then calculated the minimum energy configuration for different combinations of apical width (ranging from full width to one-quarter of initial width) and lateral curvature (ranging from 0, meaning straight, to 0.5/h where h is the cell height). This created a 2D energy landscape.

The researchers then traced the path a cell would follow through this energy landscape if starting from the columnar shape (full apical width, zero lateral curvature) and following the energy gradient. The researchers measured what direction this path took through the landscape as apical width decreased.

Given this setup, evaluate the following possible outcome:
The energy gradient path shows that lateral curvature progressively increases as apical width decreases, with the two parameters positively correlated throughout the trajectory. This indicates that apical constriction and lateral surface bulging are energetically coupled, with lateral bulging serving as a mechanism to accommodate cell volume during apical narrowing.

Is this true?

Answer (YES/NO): YES